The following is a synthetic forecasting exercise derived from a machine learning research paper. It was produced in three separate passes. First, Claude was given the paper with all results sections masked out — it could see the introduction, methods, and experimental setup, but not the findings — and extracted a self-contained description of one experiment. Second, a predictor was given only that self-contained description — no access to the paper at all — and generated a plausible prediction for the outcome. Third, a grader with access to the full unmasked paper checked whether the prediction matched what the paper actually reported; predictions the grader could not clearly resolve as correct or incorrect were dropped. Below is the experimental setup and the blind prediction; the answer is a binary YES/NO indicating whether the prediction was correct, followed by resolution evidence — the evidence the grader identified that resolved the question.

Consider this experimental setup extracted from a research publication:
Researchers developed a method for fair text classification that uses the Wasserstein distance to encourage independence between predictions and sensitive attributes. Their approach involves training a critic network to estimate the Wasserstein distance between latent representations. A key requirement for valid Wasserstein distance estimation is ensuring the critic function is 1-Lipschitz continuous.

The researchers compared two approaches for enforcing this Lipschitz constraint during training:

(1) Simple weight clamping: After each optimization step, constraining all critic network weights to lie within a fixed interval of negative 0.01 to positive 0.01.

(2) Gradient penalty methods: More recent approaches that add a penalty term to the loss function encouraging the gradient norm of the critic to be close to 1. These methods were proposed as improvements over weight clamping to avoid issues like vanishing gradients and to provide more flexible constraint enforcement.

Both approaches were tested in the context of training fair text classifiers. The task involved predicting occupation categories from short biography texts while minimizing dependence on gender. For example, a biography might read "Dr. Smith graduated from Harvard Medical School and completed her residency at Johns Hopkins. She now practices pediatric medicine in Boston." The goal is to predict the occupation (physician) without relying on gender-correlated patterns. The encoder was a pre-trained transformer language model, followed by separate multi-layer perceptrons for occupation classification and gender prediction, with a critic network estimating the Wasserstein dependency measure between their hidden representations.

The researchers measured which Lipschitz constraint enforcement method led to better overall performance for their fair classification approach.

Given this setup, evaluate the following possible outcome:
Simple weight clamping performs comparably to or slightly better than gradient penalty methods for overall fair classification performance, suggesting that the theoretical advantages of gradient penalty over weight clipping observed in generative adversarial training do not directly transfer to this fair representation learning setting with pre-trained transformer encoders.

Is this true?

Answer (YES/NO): YES